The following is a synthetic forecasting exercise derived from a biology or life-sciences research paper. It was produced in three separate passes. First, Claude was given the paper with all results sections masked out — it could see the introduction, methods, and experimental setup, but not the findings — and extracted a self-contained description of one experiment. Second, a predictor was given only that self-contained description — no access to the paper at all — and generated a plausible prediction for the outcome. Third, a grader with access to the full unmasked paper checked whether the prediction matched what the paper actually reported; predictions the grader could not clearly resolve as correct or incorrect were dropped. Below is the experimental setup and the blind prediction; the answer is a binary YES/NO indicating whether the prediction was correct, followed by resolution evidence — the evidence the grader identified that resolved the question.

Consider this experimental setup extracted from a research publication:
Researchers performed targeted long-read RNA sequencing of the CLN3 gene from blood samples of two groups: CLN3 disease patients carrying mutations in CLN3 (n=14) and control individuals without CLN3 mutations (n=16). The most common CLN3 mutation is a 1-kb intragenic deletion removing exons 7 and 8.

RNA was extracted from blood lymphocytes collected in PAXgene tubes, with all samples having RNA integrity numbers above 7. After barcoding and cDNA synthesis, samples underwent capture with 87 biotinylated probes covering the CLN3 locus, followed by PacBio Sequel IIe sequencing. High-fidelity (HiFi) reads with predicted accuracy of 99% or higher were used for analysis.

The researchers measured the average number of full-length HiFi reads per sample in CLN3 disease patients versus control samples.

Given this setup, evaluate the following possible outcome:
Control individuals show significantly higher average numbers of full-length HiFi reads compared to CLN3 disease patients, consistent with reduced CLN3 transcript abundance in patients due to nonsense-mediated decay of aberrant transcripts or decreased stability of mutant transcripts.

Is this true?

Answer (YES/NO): NO